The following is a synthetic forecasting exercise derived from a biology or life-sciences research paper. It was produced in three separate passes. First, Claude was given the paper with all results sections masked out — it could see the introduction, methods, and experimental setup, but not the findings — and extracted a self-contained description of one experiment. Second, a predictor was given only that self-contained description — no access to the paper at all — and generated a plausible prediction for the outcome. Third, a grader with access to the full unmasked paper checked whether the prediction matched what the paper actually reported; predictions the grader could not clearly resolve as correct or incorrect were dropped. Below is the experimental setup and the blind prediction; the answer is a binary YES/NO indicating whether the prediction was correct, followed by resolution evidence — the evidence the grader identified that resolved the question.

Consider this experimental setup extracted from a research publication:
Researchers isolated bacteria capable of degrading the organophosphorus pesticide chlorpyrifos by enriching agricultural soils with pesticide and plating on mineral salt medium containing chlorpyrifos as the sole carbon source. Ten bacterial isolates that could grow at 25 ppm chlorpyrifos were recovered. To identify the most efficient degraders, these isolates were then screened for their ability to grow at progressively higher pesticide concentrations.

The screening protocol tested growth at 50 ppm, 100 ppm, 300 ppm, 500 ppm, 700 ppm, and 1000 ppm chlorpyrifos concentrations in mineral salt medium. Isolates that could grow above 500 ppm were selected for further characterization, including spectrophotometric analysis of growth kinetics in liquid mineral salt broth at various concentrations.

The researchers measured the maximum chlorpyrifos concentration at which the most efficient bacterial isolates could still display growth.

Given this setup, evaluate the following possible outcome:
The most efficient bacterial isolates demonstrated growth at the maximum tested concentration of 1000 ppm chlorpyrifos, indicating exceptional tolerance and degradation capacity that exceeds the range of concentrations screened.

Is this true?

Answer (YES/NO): NO